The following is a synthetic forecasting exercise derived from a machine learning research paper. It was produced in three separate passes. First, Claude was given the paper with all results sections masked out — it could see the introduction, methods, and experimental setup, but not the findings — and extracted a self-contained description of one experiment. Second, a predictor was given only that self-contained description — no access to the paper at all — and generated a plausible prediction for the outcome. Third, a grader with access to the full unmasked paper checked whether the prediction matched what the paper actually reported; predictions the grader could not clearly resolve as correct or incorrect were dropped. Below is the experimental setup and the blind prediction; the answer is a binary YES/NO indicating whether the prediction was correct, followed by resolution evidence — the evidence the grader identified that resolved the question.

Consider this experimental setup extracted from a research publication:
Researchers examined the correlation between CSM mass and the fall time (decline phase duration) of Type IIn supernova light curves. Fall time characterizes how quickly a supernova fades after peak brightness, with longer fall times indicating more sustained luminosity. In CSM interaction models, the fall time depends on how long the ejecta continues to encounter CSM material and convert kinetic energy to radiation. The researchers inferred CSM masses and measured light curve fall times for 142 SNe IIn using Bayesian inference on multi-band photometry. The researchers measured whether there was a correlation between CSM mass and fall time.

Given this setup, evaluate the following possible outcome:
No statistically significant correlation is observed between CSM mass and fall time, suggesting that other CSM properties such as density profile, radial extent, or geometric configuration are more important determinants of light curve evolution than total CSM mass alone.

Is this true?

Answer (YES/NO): NO